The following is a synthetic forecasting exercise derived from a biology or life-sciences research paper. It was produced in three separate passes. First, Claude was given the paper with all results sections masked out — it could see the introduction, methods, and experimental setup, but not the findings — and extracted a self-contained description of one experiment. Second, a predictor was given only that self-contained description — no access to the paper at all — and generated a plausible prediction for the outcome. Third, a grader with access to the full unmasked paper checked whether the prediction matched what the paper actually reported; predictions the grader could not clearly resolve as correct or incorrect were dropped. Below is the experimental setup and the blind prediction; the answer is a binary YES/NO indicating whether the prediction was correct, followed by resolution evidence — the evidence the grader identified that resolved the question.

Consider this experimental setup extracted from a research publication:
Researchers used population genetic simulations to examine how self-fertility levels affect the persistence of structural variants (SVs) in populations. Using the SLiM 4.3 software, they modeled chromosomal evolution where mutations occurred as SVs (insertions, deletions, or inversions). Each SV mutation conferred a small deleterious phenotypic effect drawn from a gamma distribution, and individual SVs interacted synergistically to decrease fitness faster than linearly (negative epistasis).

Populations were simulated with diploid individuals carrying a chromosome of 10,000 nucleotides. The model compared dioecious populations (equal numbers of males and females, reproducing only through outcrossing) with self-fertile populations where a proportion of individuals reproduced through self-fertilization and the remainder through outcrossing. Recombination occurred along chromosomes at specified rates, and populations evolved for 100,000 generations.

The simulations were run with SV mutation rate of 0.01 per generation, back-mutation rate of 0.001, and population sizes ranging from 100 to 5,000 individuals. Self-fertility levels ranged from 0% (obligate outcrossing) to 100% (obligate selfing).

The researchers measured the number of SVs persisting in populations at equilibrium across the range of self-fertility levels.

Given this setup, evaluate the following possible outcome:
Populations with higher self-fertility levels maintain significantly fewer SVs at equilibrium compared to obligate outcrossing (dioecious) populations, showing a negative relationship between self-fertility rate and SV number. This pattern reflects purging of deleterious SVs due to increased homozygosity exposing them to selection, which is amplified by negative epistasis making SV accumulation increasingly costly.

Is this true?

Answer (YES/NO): YES